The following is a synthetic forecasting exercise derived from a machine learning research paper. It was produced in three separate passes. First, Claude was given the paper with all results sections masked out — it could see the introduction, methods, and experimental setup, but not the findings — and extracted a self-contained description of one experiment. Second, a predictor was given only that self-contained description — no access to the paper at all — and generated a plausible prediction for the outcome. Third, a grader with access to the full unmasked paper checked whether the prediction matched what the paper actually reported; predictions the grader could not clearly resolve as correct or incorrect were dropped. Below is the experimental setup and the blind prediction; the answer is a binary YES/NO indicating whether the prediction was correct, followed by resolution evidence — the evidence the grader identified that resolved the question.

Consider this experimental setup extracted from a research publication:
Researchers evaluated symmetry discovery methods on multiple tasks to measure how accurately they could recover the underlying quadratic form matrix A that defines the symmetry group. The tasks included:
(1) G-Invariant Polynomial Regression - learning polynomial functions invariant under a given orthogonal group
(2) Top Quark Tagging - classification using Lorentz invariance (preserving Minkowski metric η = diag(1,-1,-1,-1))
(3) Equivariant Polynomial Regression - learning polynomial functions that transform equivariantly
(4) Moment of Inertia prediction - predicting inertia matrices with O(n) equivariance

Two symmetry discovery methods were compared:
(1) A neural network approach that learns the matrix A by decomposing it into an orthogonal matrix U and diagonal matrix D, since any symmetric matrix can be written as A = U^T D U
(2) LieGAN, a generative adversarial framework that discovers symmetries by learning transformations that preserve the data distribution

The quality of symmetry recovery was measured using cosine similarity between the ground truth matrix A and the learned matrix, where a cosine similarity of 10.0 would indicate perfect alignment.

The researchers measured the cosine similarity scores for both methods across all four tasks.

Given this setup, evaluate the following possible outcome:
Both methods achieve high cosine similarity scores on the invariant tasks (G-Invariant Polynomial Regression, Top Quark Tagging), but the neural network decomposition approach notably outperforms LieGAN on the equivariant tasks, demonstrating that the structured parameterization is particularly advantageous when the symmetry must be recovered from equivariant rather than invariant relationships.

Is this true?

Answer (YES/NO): NO